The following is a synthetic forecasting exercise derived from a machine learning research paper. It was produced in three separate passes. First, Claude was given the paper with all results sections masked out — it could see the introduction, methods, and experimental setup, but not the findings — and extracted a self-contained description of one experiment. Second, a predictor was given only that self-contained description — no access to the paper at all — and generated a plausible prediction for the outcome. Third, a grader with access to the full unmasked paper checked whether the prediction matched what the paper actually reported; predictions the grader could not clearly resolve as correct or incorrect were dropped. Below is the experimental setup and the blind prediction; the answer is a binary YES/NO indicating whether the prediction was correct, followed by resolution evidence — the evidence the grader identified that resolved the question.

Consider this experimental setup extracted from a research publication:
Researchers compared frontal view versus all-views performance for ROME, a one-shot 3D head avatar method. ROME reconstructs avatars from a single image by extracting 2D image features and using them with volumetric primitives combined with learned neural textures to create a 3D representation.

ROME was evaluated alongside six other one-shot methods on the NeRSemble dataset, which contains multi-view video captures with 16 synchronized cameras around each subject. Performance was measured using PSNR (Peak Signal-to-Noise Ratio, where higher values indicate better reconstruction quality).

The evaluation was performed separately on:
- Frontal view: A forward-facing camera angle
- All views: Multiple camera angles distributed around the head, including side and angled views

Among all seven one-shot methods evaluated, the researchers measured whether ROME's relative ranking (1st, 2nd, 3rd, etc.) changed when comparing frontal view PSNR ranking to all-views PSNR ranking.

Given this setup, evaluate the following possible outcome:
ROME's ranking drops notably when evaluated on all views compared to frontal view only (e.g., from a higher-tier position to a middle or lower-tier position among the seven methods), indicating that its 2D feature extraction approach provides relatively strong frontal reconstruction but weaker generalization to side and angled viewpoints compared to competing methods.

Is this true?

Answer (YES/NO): NO